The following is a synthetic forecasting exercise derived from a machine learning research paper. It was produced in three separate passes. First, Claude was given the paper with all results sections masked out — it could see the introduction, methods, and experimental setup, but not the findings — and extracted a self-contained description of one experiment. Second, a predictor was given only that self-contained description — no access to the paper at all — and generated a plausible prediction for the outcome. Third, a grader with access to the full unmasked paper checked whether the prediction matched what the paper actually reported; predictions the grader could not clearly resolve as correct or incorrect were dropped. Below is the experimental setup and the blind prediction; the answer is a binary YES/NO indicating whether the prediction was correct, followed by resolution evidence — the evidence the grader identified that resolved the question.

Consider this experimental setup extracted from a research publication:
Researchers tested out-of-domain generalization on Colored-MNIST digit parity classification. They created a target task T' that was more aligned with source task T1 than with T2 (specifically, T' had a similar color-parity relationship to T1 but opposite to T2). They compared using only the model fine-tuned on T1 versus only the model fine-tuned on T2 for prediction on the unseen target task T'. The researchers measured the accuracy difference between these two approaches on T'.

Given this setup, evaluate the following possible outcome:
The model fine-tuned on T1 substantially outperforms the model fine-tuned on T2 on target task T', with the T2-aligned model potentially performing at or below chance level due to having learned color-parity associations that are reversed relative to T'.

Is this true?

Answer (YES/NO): YES